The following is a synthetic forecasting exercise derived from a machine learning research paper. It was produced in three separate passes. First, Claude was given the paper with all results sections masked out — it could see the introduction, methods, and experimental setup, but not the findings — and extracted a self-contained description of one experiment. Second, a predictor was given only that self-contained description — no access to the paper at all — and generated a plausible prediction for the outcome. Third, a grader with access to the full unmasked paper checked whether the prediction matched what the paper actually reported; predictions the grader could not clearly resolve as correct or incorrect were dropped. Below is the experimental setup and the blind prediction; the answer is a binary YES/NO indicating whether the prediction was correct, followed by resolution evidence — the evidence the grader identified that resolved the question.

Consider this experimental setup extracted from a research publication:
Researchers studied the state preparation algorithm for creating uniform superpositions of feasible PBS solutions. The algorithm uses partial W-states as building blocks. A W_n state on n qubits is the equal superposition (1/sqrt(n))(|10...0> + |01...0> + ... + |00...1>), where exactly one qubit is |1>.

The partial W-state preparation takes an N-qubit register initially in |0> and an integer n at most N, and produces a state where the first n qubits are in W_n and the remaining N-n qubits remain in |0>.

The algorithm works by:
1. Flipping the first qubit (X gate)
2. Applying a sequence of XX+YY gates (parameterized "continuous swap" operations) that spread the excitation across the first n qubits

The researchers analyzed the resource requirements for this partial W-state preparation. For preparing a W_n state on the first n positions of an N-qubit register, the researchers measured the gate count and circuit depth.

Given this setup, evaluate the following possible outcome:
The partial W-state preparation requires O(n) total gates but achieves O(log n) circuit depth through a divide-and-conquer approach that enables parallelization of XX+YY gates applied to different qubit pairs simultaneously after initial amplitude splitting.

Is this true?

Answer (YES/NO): NO